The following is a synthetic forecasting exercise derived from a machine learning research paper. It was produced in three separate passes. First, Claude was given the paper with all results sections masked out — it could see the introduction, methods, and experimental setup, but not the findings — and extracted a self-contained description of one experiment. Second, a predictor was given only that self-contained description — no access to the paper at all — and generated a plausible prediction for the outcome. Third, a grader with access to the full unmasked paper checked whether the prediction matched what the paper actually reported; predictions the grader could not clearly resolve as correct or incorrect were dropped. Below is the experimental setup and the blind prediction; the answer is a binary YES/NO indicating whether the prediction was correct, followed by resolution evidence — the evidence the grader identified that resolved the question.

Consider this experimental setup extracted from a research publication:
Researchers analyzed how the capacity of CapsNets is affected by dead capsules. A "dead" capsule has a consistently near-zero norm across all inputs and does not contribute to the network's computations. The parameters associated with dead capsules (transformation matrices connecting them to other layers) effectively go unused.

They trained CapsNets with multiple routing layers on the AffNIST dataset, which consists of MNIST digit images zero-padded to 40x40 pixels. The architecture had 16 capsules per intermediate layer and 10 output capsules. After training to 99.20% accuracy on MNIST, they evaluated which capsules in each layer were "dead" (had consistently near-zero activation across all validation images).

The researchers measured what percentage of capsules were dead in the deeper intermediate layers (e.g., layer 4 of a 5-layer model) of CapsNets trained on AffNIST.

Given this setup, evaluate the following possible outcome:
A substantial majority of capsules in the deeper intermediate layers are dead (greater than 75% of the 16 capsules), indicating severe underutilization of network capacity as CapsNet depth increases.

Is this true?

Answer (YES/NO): NO